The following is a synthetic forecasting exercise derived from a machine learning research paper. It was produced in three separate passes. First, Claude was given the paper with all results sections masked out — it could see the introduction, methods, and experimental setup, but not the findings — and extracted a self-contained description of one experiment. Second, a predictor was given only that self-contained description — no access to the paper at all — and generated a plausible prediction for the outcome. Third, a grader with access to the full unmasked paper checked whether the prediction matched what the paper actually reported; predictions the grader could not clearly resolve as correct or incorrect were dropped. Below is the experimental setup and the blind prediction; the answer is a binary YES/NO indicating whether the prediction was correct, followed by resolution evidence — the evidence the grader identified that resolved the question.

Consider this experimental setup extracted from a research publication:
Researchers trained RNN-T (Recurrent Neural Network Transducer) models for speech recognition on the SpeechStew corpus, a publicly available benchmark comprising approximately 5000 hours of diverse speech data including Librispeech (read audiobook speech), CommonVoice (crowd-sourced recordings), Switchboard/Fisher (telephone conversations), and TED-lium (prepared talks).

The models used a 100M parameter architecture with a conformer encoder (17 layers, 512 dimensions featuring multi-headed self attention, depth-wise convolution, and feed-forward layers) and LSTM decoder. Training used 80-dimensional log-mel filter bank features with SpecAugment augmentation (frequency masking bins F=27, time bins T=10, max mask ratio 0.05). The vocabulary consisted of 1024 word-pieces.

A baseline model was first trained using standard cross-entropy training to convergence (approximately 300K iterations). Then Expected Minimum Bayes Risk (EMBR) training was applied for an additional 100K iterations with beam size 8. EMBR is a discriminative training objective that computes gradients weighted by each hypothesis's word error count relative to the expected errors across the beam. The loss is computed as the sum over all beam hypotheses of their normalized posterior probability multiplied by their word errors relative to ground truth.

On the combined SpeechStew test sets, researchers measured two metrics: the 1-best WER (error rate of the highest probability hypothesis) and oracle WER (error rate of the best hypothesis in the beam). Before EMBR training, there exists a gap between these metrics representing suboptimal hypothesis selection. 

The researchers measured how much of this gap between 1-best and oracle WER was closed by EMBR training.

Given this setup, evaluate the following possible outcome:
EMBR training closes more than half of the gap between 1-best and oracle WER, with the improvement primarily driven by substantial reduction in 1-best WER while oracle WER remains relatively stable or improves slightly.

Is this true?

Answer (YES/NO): NO